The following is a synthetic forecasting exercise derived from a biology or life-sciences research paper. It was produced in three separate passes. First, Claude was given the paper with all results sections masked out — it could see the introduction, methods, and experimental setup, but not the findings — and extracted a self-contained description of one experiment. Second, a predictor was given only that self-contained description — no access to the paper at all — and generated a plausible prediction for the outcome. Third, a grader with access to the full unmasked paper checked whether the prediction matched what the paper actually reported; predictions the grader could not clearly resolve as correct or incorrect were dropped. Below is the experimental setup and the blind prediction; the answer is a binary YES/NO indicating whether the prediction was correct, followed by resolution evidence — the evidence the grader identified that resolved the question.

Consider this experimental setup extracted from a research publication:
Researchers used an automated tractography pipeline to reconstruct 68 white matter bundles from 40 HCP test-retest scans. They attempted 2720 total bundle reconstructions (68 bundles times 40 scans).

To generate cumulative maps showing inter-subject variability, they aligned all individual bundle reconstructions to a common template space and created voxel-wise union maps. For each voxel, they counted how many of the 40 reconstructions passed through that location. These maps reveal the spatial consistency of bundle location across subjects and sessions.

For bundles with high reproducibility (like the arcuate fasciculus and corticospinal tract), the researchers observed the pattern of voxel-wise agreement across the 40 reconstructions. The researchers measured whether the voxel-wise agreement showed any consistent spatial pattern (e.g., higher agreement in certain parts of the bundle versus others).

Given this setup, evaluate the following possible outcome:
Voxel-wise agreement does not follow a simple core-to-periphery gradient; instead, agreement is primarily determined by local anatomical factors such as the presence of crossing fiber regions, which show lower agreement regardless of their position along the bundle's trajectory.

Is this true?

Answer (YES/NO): NO